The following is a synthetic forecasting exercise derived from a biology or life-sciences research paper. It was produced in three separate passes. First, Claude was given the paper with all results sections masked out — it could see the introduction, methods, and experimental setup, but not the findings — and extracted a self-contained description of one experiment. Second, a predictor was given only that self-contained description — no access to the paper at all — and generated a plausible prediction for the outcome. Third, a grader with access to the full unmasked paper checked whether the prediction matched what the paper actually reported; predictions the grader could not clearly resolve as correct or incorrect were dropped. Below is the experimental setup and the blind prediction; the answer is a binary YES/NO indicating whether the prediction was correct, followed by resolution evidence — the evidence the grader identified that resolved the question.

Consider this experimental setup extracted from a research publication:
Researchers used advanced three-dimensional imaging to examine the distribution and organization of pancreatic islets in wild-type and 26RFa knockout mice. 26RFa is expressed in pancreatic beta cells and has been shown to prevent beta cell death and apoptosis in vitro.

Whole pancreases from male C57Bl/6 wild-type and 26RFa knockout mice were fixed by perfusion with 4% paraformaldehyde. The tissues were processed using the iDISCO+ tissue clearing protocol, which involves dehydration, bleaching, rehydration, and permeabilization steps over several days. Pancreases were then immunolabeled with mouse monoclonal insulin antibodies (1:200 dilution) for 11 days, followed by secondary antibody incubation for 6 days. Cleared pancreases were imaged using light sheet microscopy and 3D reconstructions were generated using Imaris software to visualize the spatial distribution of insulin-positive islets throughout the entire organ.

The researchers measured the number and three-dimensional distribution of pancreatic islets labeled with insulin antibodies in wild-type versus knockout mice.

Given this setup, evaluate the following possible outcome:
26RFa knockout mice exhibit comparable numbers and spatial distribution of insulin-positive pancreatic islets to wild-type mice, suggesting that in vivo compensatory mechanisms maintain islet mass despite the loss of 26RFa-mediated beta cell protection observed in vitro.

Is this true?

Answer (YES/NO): NO